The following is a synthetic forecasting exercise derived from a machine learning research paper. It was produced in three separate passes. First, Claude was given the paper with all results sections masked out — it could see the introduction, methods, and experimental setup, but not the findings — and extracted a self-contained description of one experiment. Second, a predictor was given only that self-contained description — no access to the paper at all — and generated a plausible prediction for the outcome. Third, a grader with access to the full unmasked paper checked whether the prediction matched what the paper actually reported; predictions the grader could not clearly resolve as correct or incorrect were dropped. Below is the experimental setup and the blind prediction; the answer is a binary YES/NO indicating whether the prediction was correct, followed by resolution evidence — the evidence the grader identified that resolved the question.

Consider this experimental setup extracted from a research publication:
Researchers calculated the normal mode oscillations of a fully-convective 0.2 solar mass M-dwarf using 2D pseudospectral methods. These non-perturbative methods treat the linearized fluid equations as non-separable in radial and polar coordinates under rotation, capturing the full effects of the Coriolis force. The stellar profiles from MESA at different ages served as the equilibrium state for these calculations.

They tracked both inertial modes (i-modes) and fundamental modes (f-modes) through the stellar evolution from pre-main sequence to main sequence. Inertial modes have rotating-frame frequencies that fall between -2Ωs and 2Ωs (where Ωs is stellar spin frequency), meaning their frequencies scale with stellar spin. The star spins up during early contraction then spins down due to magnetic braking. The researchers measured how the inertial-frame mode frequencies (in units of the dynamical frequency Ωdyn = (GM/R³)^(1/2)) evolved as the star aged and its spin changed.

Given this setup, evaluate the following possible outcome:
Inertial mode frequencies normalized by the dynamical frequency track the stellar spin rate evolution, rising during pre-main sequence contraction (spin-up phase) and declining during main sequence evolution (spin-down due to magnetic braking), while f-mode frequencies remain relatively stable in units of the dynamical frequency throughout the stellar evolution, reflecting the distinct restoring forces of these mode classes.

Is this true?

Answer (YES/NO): YES